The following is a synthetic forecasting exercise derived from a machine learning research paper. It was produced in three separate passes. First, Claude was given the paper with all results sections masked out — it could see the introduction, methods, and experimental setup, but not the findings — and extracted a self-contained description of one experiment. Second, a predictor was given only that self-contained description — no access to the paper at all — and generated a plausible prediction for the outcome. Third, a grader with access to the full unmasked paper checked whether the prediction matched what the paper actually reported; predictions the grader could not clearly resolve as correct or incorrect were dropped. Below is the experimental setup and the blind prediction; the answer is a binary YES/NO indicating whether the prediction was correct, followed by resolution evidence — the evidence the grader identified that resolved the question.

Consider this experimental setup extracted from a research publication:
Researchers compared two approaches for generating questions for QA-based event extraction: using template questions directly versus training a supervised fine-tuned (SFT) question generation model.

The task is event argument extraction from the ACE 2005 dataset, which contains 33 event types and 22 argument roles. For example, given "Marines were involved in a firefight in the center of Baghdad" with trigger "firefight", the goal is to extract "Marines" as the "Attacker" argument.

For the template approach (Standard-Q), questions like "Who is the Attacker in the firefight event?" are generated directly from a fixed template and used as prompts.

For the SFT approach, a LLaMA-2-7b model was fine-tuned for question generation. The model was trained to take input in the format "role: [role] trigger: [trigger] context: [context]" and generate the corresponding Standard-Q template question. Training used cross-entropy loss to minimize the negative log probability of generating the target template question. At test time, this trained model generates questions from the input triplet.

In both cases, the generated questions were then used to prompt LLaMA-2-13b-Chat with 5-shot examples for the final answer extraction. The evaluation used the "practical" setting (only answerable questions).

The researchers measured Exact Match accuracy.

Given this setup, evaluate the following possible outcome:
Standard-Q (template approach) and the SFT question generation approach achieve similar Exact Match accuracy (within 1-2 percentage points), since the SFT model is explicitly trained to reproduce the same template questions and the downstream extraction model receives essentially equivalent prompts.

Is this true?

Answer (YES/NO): YES